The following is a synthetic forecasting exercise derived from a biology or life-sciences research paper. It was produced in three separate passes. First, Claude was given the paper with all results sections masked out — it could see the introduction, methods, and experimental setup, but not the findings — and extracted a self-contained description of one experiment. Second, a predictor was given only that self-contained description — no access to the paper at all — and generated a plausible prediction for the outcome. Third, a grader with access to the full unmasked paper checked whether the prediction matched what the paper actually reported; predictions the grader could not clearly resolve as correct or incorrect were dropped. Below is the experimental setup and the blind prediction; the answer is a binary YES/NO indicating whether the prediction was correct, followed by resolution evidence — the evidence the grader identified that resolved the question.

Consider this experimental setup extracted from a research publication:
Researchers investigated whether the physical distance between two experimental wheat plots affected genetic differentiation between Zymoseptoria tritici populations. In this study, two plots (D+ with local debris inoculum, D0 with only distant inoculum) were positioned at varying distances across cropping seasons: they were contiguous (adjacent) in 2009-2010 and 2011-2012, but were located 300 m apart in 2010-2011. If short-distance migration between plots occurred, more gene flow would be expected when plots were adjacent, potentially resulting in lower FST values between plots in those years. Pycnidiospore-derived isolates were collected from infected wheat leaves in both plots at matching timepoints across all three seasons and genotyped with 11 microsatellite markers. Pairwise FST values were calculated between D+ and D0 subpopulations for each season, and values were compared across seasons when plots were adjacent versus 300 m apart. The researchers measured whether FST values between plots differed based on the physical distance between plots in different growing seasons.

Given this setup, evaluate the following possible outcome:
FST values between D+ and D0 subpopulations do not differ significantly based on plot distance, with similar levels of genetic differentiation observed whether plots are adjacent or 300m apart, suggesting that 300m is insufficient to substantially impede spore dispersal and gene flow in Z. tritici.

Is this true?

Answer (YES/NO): YES